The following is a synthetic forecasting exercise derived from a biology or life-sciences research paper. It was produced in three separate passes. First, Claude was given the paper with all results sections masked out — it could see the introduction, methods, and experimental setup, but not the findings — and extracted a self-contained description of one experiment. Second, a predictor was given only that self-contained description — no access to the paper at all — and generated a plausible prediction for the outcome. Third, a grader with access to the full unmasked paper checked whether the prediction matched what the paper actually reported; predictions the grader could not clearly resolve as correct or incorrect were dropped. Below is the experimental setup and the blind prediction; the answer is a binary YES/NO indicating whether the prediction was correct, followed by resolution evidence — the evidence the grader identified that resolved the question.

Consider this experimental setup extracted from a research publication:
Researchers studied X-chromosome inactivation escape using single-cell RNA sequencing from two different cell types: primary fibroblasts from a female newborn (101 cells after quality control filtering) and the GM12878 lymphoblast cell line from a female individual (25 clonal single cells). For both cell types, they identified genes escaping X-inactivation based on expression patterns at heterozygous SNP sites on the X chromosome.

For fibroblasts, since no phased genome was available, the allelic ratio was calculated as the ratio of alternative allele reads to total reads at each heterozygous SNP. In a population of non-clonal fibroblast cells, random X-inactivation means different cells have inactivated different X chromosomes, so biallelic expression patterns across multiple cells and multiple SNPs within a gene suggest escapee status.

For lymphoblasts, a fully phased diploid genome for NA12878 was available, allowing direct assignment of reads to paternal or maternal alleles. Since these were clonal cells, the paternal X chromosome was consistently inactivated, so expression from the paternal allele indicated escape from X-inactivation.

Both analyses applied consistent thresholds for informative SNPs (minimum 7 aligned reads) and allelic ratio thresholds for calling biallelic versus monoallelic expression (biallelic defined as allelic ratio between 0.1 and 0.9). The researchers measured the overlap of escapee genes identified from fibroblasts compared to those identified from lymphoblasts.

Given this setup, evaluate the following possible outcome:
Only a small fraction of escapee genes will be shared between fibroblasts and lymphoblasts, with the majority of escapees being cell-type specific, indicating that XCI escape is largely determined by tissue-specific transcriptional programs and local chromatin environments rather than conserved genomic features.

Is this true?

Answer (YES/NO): YES